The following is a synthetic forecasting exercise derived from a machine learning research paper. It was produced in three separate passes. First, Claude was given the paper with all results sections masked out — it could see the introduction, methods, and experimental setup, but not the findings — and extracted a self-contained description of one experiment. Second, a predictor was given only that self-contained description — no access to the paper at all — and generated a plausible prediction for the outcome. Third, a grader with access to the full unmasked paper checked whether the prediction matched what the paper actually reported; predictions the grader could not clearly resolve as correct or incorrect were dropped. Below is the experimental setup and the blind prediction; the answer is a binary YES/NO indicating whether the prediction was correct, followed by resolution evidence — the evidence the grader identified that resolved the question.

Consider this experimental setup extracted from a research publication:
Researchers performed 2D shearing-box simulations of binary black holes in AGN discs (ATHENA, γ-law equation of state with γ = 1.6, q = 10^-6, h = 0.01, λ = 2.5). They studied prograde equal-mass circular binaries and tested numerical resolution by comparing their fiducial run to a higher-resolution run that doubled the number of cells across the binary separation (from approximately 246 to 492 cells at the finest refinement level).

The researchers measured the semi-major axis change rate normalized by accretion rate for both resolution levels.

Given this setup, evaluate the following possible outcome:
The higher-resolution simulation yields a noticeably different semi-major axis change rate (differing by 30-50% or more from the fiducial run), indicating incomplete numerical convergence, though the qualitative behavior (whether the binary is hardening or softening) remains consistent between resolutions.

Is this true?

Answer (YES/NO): NO